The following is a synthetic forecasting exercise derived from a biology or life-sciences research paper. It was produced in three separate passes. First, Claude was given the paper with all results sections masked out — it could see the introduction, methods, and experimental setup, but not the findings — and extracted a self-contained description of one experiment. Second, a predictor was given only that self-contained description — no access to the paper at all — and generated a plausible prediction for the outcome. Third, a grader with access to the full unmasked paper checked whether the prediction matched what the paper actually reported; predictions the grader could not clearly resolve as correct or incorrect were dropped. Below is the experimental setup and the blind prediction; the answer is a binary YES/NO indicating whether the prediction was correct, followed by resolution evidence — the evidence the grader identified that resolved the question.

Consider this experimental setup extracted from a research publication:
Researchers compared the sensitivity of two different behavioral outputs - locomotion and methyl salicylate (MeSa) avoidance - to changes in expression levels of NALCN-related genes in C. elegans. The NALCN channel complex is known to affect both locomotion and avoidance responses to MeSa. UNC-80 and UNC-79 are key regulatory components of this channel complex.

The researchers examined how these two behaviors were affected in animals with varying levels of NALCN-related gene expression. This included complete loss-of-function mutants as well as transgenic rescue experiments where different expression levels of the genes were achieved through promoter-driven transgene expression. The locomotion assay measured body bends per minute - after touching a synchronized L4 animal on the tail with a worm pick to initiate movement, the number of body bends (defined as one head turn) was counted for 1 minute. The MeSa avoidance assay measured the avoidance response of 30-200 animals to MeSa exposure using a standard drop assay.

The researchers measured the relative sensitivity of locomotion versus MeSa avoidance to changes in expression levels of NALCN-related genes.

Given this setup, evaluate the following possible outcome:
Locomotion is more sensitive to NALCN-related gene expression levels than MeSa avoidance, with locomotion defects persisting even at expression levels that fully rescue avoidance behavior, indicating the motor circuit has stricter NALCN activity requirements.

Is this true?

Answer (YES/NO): YES